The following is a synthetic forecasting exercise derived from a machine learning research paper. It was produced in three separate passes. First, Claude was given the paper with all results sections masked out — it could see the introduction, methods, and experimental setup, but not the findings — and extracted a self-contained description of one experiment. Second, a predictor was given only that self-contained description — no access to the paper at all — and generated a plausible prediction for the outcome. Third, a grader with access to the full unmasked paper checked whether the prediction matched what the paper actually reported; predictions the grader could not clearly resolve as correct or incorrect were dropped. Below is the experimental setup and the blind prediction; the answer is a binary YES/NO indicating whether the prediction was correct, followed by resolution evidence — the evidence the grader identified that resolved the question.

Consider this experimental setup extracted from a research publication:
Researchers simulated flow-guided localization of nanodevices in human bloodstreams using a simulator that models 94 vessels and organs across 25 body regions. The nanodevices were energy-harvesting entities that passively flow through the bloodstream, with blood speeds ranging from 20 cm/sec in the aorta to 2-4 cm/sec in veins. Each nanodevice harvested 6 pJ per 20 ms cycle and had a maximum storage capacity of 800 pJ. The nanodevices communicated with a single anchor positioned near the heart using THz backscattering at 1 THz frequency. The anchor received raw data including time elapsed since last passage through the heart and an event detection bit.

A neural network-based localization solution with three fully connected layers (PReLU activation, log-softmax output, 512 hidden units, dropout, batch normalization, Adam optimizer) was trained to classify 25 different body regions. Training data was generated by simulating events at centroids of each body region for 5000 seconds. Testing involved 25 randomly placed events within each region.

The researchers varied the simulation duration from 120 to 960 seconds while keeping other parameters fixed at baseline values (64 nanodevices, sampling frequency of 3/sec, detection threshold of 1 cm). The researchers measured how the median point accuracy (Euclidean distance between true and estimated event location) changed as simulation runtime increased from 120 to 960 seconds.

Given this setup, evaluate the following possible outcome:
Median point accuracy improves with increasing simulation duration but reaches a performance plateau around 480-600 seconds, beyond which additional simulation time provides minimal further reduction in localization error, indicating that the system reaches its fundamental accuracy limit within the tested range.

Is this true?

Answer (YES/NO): NO